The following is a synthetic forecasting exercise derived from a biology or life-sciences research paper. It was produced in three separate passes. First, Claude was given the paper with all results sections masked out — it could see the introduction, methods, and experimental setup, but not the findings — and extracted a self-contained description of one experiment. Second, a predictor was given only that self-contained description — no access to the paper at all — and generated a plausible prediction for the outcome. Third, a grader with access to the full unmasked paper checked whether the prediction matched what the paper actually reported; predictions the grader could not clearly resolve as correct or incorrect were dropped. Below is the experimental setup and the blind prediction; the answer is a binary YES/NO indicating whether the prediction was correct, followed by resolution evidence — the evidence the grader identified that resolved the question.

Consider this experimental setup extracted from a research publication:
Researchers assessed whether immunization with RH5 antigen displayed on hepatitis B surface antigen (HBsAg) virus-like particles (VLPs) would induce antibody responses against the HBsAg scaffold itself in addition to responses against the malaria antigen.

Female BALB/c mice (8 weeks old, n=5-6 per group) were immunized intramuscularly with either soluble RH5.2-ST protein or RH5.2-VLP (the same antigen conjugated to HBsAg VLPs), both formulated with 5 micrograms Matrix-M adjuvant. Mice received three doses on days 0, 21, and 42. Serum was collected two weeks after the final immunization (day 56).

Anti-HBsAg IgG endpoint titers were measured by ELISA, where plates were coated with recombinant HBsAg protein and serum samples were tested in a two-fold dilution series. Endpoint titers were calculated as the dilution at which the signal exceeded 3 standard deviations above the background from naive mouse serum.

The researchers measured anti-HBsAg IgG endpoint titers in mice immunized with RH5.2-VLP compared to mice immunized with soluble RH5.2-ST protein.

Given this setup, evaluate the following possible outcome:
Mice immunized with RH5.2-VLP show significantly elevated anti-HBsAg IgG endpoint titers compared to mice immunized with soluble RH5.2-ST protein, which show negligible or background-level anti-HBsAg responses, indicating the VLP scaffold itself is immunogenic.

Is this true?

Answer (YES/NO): NO